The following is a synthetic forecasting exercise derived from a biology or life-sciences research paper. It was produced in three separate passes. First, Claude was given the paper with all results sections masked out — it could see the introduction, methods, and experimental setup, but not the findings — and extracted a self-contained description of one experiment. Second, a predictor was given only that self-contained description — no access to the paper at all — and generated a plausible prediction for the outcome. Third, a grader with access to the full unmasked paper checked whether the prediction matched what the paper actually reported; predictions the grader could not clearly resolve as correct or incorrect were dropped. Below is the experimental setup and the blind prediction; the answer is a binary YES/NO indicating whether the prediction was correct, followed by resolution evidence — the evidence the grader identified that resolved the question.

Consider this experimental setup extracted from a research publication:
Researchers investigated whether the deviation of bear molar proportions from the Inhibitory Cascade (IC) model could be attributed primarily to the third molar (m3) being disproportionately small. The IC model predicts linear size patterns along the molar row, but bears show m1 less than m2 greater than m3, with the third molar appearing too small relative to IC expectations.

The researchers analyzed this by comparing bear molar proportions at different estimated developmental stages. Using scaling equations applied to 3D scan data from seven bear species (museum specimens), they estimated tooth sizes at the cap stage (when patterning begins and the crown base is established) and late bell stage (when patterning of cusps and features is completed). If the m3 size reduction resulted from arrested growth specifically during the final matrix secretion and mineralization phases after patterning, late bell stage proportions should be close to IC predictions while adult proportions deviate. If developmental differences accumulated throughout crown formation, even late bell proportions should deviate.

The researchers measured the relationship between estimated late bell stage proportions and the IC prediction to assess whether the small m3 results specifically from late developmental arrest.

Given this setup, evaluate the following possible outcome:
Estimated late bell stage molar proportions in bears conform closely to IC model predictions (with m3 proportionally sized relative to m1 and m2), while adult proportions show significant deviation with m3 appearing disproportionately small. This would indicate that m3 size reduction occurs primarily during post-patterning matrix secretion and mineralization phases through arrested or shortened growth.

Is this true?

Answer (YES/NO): NO